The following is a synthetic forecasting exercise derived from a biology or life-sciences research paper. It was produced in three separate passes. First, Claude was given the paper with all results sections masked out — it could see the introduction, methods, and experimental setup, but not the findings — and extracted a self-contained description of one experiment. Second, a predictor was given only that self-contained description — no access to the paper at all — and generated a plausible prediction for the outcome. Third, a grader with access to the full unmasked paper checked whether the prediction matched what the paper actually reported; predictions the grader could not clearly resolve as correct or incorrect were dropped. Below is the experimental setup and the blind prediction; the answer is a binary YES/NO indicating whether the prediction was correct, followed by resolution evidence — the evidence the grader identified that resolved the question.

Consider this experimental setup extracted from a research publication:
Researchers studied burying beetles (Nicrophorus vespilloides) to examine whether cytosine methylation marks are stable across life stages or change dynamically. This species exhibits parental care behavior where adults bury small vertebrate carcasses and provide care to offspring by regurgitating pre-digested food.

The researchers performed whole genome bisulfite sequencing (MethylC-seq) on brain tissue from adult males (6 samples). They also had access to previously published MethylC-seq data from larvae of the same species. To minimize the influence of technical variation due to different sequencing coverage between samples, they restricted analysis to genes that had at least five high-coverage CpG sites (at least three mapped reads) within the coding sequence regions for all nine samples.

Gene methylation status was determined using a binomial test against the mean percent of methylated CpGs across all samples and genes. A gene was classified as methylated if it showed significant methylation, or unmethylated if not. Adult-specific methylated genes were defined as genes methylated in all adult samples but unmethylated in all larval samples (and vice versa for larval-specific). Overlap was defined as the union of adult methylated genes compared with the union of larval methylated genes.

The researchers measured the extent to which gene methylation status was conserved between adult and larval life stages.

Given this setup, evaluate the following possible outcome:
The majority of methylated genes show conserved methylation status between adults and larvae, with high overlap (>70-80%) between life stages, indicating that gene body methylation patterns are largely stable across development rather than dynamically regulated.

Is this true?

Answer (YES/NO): YES